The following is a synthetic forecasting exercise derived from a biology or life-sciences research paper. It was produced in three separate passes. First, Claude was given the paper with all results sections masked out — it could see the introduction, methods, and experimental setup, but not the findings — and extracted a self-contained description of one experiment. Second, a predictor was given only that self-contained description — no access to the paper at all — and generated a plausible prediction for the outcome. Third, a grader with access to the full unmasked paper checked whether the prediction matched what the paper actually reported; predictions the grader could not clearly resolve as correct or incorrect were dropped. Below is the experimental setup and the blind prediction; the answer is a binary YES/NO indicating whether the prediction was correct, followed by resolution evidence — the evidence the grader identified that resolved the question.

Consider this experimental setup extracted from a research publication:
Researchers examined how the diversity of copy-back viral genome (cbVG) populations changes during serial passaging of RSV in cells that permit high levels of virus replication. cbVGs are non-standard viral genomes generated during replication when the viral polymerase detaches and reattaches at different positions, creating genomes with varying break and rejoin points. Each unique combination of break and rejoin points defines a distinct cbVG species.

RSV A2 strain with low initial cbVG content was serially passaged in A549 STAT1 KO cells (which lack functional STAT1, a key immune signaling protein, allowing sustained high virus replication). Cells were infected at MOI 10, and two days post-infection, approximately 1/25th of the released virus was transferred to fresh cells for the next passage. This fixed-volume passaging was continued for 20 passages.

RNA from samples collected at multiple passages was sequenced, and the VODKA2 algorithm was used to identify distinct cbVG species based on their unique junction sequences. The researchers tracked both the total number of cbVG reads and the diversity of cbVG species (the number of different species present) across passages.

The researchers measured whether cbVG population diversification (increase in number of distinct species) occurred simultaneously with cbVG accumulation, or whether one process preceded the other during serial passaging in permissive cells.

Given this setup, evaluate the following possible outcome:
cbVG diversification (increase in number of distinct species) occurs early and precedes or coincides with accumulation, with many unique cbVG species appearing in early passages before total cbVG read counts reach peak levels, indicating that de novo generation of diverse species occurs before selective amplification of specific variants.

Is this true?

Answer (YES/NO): YES